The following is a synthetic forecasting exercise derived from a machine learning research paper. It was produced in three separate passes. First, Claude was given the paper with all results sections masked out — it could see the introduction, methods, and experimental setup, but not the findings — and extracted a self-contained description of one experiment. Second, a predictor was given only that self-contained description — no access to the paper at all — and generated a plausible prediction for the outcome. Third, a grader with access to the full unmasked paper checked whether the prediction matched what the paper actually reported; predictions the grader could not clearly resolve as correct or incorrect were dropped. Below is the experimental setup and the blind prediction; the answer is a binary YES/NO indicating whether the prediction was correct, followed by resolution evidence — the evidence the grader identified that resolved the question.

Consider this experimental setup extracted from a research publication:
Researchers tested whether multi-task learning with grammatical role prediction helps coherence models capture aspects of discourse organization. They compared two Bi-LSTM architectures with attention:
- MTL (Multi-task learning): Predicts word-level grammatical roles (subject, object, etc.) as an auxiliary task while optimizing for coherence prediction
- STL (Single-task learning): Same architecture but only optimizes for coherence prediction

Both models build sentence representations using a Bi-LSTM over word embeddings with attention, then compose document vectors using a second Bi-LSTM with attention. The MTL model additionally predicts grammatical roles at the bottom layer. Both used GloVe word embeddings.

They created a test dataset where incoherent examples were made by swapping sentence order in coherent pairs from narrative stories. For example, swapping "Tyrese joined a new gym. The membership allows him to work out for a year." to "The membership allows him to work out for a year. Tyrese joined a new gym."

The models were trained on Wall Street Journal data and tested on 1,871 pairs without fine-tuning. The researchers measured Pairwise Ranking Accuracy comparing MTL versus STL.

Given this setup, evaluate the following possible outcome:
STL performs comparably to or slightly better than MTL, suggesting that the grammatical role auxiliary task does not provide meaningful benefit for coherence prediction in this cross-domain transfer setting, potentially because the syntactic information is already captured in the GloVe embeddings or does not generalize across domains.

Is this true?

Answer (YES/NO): NO